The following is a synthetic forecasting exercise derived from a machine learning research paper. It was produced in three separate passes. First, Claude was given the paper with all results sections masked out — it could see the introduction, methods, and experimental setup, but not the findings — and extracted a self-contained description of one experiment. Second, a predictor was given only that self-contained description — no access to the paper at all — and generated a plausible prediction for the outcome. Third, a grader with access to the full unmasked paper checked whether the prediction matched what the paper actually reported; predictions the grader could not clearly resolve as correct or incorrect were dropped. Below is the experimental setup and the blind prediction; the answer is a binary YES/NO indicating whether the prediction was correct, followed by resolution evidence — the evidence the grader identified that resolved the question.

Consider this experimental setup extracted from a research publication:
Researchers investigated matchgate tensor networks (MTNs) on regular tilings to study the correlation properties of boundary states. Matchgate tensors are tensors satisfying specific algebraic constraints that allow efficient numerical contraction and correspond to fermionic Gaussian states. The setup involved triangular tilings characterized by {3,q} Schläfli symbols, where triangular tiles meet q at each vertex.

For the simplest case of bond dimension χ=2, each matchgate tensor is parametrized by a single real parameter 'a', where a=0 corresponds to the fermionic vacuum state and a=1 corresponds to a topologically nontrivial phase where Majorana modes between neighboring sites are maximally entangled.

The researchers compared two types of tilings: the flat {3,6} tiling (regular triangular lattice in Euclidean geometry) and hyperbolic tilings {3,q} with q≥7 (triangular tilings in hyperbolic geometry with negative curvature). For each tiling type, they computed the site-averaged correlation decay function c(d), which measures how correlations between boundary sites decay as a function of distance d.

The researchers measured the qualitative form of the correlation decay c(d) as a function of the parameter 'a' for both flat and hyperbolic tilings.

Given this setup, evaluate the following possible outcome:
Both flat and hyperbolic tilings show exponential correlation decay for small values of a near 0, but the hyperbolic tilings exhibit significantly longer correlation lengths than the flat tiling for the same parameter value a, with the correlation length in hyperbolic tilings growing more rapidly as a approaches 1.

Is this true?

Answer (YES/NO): NO